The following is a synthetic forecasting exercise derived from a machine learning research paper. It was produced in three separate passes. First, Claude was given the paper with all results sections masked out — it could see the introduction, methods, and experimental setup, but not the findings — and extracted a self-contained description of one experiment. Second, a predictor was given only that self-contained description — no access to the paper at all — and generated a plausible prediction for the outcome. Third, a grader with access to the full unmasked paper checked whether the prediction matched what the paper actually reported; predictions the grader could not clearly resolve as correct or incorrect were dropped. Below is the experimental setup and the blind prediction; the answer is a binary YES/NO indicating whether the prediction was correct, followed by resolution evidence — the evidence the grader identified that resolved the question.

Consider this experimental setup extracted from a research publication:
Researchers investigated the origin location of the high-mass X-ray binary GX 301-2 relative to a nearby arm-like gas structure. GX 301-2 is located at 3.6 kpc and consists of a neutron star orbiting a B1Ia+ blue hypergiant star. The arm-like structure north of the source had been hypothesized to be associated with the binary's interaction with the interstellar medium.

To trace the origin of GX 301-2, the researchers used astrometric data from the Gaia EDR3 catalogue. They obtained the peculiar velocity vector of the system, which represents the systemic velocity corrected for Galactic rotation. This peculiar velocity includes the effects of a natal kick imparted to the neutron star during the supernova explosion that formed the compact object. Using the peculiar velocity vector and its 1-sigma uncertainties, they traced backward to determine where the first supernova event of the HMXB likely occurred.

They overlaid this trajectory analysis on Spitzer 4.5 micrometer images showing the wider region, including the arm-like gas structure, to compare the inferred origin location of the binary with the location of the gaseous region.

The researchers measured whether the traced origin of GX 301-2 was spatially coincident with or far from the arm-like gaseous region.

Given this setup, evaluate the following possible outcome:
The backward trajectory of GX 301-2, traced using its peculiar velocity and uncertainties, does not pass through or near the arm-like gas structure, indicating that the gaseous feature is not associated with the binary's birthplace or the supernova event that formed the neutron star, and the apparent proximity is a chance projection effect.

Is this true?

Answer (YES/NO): NO